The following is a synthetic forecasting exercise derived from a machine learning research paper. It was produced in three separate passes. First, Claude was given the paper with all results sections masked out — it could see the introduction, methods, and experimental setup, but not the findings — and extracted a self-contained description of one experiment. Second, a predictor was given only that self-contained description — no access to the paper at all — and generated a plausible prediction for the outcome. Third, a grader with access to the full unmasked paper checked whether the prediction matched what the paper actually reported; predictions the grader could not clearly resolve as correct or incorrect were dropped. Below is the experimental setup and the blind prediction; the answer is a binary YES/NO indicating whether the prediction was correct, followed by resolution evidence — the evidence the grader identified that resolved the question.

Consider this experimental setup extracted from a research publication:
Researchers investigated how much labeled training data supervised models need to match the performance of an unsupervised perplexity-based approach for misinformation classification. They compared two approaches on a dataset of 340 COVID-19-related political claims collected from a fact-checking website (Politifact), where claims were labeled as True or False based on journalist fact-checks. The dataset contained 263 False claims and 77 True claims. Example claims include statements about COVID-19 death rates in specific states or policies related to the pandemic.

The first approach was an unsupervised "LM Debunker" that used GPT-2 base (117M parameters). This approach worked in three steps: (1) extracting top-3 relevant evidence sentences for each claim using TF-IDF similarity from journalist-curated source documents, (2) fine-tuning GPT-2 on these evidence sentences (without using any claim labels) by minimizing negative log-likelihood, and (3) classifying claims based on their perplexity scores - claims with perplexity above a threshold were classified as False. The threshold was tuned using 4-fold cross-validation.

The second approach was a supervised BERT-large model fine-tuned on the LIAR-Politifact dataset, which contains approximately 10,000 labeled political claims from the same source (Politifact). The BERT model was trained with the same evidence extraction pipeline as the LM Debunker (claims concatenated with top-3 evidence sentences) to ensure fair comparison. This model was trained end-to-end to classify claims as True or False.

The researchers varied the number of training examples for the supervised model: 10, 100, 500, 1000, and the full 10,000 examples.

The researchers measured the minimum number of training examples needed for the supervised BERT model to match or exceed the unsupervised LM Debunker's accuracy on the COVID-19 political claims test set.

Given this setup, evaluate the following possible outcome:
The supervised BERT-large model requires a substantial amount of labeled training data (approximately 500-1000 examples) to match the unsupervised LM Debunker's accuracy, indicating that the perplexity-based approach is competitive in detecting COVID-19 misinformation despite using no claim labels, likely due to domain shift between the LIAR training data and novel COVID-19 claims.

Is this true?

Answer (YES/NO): NO